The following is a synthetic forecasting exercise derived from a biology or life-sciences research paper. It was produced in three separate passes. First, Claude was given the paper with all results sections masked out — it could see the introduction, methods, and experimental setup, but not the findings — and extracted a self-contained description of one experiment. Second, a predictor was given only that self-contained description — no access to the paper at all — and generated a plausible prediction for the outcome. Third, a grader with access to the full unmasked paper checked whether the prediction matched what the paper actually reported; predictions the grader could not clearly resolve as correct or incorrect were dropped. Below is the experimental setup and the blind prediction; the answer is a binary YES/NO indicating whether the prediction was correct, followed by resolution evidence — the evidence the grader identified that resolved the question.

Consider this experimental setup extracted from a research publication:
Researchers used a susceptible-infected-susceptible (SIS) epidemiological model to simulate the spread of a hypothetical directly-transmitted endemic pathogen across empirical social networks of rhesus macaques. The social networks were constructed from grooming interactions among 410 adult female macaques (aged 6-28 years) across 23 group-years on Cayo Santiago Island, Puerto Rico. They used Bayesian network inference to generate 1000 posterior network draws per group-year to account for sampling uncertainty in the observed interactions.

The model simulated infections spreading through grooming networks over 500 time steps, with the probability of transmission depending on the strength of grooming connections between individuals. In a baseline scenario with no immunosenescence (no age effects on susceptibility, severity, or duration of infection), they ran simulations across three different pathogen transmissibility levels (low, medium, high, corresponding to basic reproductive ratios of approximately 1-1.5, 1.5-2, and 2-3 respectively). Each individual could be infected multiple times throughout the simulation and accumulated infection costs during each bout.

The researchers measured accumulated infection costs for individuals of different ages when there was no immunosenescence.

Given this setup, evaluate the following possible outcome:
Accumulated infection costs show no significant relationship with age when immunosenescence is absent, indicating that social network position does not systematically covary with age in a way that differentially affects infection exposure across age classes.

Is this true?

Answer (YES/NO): NO